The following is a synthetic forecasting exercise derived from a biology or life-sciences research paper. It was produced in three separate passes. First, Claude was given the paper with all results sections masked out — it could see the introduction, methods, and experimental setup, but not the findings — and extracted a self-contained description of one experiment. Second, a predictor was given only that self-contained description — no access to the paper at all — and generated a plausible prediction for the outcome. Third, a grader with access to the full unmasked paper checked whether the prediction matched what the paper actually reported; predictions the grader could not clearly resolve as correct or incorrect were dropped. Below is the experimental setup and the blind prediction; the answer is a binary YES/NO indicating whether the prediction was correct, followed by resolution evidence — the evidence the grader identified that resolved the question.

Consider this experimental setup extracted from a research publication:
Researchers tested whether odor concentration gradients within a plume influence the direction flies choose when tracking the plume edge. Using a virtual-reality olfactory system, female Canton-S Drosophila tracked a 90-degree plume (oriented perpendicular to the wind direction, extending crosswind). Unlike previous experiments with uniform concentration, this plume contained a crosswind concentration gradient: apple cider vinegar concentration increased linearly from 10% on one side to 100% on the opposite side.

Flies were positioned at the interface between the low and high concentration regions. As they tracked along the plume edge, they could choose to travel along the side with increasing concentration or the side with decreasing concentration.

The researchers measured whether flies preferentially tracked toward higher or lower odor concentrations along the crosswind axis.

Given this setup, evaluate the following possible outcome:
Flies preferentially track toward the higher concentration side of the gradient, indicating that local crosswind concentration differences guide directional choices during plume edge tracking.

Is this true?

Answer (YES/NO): NO